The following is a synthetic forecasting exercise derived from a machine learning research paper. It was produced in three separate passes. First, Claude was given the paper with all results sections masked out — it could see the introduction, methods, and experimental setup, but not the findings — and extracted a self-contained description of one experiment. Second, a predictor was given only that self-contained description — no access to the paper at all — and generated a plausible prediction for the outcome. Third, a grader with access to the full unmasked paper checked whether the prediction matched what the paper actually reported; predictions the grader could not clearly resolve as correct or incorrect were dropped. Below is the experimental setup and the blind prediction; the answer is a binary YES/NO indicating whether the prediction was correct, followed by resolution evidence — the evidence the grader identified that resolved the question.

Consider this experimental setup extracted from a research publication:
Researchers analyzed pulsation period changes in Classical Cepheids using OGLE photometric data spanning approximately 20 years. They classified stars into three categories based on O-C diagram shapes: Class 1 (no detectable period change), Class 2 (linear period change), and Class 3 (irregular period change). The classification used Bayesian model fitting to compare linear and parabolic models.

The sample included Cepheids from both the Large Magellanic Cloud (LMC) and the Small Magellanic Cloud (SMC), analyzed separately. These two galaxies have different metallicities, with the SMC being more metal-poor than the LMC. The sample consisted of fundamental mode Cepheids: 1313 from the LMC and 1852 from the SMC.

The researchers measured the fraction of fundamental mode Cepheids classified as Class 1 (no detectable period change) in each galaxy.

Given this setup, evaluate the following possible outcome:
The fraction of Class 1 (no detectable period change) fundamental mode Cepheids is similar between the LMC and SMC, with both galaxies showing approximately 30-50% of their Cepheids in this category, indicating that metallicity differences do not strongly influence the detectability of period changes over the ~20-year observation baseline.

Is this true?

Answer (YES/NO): NO